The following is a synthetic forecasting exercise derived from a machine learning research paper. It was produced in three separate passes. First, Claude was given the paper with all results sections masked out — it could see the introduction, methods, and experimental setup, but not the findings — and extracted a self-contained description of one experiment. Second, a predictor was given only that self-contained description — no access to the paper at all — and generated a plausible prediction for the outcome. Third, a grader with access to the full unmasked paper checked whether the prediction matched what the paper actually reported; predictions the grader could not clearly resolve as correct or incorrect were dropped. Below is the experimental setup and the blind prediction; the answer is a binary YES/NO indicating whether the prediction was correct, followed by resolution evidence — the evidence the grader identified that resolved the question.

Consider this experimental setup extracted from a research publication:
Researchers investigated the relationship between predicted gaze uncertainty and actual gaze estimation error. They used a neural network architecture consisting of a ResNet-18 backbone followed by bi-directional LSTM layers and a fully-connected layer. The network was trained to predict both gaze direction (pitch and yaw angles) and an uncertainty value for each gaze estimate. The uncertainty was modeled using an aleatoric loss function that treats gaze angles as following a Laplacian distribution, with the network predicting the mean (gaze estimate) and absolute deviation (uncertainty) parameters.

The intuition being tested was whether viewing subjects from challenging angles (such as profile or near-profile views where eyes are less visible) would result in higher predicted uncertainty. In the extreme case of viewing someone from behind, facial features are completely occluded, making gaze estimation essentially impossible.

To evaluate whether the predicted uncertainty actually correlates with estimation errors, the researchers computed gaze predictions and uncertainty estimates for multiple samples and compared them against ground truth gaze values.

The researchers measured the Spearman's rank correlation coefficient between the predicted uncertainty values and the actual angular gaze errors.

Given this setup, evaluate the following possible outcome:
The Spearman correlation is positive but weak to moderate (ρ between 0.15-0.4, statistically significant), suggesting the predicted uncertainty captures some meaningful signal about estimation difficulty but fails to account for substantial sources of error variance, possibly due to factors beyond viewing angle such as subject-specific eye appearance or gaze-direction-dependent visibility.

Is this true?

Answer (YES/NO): NO